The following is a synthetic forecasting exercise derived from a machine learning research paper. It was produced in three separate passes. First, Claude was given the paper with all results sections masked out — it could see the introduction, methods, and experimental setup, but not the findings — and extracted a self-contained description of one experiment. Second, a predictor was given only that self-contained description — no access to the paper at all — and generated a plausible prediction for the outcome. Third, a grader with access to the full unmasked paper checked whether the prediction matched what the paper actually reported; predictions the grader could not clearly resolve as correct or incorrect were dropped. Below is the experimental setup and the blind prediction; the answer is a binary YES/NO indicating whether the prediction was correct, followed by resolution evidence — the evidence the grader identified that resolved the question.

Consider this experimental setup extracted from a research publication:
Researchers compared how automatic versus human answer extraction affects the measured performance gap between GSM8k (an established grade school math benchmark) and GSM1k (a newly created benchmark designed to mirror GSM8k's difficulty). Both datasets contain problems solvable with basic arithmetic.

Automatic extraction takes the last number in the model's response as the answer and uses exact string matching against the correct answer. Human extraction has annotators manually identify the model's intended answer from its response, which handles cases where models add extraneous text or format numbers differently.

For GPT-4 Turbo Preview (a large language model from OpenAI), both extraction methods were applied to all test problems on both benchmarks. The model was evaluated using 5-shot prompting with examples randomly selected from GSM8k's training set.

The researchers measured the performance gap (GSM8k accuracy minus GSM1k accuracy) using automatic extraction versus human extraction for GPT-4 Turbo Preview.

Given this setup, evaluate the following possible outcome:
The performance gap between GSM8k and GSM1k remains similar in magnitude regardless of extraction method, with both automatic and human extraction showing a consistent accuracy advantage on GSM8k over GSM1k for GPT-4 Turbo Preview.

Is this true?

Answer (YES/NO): NO